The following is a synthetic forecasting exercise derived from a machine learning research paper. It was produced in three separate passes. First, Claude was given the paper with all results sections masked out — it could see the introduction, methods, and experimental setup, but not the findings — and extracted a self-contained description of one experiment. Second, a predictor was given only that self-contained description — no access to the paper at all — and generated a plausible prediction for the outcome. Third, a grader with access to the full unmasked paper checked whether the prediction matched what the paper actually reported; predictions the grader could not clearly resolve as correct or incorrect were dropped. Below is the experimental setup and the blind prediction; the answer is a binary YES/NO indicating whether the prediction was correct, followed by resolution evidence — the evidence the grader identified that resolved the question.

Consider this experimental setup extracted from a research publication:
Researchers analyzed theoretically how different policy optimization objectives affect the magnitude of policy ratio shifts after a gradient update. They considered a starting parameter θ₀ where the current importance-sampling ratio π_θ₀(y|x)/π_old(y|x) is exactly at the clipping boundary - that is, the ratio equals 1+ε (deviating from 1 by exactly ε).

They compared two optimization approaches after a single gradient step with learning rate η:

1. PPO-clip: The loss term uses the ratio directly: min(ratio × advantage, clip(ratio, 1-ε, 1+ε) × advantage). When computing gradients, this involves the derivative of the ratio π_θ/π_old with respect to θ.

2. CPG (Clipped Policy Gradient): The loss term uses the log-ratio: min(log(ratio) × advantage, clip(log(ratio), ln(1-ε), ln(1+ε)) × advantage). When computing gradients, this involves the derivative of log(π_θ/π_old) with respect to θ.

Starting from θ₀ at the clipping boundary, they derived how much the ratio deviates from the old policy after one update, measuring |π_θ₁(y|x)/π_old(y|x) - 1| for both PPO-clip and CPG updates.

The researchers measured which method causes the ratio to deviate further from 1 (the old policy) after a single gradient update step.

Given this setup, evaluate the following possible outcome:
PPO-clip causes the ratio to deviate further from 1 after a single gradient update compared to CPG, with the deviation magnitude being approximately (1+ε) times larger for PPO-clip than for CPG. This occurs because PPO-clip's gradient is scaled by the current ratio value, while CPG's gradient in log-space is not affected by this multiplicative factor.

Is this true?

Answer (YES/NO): NO